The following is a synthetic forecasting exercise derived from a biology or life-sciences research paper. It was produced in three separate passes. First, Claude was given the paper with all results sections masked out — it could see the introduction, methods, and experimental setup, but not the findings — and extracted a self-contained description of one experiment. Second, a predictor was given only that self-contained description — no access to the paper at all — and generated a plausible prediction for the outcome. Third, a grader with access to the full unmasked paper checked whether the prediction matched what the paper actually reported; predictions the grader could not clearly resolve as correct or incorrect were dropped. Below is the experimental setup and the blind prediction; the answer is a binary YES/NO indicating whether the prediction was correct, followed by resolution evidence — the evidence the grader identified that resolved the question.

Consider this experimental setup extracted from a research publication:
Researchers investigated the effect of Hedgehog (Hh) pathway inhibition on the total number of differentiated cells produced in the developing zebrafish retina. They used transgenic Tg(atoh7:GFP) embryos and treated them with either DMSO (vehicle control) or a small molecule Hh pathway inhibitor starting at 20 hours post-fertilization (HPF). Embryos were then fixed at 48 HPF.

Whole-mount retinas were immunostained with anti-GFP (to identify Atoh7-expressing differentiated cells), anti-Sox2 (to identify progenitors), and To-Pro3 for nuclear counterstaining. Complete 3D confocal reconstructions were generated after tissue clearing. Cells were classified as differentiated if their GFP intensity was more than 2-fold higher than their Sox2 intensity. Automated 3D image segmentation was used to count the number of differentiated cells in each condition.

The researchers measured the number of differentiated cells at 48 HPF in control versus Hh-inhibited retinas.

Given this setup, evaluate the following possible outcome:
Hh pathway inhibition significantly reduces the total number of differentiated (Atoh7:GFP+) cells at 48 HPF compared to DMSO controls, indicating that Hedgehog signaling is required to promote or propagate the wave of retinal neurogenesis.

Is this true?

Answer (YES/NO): YES